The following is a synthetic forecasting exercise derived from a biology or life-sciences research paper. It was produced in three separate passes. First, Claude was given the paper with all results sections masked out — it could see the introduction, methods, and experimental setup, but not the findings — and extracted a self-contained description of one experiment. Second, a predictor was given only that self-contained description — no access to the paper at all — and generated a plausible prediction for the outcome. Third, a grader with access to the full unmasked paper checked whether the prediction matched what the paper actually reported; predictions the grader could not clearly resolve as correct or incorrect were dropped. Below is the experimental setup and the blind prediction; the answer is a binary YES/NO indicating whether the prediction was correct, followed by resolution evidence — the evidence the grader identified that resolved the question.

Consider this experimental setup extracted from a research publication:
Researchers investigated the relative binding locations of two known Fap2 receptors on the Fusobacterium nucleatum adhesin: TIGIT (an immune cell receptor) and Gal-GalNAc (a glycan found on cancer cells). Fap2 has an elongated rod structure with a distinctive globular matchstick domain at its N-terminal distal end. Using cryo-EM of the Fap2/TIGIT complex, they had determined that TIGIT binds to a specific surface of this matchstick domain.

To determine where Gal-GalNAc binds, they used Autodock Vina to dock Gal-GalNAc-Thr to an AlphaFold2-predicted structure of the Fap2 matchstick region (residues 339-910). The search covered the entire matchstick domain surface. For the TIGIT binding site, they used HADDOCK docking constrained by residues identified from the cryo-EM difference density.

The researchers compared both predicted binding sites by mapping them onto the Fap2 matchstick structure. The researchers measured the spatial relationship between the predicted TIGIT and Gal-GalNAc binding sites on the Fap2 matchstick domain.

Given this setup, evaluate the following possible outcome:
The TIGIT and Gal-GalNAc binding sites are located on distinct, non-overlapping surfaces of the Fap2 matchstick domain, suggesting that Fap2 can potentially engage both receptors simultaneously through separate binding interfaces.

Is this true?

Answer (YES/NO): YES